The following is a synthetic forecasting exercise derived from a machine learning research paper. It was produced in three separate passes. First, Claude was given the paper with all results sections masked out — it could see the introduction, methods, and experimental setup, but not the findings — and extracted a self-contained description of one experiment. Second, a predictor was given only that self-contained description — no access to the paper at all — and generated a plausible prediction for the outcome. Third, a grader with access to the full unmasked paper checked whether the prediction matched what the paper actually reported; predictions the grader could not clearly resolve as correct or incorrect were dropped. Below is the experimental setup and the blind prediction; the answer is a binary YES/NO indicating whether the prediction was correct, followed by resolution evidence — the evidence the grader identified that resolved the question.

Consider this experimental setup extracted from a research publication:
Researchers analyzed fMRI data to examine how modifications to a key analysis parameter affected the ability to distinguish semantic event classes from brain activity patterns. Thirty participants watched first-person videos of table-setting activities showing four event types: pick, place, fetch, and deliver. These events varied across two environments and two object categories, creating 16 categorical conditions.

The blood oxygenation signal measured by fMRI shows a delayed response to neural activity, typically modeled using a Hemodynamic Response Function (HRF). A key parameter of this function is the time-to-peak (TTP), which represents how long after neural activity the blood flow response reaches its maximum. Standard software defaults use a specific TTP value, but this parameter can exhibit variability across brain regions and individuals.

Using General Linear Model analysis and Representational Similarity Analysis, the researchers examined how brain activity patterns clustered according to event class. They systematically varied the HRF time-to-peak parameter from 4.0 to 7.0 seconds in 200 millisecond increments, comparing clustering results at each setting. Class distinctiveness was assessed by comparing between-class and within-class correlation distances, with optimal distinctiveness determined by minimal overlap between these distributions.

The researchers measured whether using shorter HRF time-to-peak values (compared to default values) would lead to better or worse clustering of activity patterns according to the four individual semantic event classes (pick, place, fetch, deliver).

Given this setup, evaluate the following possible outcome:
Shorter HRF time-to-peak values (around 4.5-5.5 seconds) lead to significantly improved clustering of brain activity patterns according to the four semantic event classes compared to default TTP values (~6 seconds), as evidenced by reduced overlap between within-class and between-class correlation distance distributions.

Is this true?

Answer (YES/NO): YES